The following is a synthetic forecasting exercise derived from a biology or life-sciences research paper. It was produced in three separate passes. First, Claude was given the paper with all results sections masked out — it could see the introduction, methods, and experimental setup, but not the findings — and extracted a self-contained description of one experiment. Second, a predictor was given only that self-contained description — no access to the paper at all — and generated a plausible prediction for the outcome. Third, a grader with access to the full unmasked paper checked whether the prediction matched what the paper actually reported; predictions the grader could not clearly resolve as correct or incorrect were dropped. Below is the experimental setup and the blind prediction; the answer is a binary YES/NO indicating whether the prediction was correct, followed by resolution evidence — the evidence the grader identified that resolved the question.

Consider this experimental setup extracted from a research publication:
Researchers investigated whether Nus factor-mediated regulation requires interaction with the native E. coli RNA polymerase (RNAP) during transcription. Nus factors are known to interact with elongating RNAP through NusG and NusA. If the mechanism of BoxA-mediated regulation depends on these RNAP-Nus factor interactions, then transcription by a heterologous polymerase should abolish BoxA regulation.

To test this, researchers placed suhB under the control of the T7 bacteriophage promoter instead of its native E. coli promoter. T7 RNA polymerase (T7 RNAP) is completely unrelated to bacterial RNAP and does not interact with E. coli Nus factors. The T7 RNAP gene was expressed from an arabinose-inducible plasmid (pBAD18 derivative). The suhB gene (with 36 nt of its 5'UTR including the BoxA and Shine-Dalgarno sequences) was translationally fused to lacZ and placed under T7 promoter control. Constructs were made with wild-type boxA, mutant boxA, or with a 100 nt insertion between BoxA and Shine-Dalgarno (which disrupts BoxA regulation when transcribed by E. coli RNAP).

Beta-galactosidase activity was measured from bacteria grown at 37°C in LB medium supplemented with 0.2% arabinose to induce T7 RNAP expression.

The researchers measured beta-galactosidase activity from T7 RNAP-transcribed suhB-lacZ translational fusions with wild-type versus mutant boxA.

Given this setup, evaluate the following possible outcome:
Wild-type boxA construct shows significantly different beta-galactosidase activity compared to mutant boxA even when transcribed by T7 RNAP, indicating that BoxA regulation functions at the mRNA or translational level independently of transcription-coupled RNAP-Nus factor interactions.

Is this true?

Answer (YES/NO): NO